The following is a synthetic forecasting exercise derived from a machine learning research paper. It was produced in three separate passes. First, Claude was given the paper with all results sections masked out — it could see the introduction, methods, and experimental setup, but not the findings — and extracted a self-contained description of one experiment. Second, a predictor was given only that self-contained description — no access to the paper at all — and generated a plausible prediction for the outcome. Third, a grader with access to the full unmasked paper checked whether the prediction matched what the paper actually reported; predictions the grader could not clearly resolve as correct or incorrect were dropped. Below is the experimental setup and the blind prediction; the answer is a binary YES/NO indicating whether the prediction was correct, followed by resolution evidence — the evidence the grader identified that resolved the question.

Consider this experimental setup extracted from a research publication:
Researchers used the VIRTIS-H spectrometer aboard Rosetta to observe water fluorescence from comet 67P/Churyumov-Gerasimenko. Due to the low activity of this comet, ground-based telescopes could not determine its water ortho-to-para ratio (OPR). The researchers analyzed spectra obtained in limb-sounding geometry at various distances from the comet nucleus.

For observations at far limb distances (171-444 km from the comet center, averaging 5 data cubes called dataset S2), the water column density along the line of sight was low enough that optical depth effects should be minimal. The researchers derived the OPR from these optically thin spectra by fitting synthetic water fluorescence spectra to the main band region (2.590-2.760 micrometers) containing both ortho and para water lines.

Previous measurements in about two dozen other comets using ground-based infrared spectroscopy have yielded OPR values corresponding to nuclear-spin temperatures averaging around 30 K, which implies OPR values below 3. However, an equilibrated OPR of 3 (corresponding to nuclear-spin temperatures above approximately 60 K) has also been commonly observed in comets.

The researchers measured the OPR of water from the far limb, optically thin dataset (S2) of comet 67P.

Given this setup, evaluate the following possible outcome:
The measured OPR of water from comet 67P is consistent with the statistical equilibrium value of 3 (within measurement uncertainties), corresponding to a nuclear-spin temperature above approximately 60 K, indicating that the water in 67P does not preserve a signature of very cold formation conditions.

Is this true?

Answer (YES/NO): YES